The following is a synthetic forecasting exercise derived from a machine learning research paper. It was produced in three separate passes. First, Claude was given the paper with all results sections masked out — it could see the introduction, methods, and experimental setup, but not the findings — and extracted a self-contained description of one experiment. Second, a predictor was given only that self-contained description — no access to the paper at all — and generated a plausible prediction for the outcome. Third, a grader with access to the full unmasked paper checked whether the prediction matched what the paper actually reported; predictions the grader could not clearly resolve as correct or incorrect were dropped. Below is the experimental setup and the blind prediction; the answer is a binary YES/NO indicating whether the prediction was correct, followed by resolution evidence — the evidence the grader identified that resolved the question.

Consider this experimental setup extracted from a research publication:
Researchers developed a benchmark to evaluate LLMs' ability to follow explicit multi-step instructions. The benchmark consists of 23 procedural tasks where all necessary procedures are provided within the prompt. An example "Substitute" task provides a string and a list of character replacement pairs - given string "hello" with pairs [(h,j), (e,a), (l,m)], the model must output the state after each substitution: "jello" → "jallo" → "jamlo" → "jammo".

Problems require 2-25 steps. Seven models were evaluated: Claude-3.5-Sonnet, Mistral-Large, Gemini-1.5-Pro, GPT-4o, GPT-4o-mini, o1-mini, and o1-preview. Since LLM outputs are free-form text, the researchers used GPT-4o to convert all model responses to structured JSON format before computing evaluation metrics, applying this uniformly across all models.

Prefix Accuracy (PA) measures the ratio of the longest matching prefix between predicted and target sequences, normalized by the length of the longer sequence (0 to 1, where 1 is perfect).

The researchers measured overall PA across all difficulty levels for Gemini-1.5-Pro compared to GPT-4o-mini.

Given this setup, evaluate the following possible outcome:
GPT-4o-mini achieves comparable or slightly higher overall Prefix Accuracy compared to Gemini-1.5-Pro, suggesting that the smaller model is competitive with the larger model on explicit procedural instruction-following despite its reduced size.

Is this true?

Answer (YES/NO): YES